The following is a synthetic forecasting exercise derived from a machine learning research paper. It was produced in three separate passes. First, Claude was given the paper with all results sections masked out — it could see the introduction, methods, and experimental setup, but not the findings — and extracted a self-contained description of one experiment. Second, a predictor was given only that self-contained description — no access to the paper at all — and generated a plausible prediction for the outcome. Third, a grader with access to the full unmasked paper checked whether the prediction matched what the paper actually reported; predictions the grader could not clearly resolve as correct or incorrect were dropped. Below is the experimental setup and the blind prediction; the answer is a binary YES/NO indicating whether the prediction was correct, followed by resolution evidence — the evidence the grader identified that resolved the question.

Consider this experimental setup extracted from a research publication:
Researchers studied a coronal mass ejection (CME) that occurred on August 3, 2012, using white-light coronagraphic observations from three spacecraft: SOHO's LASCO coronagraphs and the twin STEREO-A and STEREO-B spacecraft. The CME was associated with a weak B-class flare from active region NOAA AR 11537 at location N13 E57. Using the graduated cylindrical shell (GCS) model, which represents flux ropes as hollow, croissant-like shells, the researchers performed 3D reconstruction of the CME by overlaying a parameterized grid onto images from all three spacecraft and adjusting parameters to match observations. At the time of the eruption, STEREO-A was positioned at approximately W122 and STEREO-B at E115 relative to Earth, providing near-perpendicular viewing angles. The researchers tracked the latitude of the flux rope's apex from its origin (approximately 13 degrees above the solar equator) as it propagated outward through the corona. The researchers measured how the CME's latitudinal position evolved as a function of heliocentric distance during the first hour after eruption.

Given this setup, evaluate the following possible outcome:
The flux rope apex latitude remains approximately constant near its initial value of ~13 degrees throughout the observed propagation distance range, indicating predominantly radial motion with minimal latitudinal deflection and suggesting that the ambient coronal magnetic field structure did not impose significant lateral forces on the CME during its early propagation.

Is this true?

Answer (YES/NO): NO